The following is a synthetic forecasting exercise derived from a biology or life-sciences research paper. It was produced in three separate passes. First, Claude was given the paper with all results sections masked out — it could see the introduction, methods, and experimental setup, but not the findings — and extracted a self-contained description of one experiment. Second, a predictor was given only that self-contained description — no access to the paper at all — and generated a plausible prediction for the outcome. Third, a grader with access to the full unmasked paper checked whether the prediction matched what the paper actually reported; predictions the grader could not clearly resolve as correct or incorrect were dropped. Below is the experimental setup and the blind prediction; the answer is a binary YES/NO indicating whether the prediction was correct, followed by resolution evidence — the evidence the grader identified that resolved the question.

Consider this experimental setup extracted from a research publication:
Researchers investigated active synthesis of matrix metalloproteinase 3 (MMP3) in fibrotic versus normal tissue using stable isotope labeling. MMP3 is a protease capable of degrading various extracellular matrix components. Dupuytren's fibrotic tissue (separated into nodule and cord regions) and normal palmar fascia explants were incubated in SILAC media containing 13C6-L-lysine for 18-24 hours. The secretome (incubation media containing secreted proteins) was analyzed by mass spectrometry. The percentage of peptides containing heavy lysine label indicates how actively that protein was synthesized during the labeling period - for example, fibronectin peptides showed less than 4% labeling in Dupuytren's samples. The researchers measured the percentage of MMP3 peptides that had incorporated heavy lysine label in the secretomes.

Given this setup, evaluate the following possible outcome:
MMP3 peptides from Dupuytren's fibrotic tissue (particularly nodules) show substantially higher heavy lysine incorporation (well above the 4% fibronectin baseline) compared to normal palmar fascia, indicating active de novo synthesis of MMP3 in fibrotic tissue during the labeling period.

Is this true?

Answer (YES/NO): YES